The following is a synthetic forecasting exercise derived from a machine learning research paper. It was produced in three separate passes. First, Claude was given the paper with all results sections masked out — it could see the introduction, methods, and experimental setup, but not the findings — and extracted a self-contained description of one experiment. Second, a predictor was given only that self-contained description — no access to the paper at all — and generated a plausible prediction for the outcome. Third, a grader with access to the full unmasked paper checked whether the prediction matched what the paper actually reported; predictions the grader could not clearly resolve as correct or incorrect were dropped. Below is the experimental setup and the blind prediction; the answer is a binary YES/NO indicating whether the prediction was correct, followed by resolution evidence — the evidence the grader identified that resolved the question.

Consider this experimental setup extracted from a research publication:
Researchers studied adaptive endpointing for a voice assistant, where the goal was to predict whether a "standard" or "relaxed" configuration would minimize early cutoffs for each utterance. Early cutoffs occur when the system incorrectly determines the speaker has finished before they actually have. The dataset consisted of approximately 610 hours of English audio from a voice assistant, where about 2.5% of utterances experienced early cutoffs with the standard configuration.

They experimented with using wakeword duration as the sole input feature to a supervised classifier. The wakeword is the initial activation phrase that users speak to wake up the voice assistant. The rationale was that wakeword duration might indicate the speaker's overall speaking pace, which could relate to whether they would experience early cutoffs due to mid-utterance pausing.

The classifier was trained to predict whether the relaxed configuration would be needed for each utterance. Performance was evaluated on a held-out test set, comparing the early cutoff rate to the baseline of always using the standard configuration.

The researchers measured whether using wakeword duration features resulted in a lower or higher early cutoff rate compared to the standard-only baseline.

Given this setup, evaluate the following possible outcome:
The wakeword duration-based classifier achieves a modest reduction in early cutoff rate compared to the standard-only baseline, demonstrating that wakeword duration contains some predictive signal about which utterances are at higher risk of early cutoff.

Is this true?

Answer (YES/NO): NO